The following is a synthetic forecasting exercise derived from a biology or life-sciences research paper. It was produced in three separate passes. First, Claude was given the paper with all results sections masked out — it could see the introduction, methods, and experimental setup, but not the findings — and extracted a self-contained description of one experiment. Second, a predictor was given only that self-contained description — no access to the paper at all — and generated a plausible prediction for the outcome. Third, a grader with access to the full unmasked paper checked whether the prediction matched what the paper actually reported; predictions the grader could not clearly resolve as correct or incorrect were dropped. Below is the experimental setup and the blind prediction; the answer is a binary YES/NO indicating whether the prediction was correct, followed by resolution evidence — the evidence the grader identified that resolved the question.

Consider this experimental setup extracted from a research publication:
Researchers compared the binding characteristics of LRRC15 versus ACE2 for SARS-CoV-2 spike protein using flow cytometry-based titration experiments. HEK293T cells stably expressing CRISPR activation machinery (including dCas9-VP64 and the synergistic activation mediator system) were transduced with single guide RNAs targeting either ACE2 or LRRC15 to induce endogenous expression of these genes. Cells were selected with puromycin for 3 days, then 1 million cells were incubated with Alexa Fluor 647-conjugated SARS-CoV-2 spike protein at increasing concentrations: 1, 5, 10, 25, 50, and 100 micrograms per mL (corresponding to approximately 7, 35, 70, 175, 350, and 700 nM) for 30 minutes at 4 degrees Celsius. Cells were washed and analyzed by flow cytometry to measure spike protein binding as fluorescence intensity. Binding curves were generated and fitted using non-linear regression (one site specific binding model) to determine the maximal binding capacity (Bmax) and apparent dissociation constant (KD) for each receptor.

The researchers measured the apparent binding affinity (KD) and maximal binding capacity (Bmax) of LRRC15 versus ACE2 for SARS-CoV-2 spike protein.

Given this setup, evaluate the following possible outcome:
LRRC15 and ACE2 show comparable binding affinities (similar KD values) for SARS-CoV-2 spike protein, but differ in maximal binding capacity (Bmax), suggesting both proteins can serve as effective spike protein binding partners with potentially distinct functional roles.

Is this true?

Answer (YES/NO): NO